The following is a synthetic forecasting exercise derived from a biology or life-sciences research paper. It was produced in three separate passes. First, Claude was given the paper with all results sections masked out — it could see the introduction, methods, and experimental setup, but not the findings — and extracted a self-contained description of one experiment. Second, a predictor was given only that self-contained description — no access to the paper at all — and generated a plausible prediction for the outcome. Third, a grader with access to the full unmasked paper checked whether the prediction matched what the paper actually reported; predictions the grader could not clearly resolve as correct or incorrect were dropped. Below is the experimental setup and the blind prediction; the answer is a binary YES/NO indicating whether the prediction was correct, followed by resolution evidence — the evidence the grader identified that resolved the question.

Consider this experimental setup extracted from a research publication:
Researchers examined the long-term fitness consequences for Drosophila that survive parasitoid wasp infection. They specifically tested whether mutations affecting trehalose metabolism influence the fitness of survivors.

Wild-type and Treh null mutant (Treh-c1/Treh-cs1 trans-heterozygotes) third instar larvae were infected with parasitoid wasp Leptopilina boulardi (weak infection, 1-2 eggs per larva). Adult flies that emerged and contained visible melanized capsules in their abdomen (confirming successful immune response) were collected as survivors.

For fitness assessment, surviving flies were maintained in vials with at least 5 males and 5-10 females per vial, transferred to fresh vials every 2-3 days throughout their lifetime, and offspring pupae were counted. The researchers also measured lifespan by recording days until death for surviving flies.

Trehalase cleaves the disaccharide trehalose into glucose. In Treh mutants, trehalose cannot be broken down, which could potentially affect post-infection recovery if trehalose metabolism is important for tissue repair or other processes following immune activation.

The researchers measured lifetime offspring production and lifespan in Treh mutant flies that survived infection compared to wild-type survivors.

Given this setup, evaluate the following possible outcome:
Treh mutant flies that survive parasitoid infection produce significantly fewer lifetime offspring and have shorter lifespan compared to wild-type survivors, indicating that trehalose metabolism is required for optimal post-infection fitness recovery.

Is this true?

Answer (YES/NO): YES